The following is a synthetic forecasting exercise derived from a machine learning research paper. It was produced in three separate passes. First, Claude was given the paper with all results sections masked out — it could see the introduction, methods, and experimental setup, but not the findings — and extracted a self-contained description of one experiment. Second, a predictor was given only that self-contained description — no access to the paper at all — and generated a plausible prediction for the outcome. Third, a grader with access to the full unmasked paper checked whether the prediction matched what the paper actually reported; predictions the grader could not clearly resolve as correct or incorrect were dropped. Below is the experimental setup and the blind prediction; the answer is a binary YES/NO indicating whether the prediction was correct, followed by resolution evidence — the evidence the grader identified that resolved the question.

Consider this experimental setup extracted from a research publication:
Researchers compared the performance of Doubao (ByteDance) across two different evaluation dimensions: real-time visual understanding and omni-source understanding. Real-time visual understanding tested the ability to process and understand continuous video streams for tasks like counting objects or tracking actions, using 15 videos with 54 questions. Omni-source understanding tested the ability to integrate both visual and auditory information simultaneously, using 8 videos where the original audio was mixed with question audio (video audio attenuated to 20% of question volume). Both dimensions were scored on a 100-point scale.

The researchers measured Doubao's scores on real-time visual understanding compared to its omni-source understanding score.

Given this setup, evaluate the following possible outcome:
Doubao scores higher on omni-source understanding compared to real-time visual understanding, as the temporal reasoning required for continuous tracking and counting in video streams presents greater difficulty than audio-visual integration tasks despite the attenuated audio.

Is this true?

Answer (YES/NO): NO